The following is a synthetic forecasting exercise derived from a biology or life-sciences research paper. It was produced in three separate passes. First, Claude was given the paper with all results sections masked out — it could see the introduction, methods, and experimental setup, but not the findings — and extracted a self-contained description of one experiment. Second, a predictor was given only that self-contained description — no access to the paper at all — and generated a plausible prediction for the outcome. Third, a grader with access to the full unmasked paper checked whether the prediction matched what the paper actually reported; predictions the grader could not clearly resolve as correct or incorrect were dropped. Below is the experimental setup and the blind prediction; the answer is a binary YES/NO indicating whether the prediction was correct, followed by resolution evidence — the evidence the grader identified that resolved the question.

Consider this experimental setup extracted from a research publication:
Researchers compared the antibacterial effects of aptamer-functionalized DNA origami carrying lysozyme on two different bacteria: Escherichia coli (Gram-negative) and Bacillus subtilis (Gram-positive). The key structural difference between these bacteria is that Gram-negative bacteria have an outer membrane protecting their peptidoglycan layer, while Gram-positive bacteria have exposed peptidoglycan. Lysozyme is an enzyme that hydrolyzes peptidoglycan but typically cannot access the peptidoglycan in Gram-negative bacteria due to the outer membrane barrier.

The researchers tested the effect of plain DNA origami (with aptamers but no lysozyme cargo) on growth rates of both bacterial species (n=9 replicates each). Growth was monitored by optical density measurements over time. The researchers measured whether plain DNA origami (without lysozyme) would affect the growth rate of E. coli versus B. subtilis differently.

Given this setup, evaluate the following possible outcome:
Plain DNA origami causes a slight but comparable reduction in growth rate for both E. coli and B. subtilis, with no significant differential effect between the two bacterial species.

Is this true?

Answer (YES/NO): NO